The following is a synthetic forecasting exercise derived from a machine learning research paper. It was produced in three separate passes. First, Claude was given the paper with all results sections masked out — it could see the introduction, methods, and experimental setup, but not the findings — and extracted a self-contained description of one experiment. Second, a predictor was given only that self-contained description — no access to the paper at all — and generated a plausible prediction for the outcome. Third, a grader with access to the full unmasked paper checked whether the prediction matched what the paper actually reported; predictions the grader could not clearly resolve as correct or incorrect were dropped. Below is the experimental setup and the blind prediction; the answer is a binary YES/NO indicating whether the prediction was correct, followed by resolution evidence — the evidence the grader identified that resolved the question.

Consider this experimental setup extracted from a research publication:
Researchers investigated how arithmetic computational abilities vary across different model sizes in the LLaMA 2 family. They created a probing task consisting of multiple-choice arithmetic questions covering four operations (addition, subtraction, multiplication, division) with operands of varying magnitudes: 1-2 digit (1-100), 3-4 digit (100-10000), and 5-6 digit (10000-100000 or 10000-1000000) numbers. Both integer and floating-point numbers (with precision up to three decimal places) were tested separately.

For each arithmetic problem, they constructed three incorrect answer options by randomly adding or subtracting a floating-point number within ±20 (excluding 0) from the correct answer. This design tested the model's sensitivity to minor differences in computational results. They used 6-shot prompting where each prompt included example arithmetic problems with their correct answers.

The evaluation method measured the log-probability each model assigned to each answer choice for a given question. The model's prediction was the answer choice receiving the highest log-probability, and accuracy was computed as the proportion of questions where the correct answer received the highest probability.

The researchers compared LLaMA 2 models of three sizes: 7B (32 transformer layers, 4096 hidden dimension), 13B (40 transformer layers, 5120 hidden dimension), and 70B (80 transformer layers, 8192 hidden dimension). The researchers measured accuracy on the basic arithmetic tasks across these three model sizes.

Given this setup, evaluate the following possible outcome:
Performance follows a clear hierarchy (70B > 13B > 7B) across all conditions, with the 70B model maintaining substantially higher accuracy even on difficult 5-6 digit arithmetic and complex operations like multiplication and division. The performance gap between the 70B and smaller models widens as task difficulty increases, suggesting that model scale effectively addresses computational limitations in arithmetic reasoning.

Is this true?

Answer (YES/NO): NO